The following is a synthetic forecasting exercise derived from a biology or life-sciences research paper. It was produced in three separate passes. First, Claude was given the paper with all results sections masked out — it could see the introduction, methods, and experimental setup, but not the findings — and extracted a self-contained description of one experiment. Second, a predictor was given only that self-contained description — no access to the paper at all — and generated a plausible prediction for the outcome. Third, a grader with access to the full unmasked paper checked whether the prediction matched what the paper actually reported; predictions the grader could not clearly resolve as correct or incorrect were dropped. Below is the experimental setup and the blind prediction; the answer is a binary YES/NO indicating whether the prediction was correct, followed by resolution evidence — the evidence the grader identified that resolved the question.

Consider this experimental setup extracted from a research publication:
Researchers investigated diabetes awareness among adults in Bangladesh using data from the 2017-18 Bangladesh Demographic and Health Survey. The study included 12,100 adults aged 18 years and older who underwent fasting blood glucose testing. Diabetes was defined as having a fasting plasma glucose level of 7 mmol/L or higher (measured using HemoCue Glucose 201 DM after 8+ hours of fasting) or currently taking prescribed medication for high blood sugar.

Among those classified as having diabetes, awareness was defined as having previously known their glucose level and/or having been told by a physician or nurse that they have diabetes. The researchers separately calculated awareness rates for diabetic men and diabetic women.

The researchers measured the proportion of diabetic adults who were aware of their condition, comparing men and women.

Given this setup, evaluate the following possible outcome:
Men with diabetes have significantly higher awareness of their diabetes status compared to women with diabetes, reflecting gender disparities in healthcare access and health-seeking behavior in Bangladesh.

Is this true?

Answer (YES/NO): NO